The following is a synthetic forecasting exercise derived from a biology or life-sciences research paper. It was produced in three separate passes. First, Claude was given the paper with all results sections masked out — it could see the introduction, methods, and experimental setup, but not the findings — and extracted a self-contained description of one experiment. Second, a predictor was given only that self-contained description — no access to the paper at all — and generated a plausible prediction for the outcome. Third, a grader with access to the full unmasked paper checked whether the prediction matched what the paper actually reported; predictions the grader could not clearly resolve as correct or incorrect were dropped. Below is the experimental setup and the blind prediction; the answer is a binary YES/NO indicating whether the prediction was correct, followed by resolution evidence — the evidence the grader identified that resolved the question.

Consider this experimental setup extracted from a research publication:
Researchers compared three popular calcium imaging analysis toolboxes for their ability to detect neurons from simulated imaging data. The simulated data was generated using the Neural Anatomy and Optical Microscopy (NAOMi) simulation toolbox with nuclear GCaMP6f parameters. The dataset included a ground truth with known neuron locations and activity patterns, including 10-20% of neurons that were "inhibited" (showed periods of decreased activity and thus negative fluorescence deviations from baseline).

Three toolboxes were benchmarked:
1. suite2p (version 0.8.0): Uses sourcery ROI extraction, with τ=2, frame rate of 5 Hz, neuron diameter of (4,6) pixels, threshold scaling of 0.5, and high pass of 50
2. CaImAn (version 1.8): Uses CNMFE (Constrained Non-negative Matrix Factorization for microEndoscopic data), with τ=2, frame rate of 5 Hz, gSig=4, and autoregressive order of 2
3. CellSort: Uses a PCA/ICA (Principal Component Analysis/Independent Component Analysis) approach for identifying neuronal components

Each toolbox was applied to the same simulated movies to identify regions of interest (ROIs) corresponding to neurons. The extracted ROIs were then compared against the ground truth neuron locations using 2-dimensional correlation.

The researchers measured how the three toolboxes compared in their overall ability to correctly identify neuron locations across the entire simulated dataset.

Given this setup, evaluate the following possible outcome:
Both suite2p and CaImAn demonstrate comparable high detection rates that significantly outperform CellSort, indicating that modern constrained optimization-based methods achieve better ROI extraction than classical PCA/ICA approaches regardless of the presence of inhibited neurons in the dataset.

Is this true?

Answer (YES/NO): NO